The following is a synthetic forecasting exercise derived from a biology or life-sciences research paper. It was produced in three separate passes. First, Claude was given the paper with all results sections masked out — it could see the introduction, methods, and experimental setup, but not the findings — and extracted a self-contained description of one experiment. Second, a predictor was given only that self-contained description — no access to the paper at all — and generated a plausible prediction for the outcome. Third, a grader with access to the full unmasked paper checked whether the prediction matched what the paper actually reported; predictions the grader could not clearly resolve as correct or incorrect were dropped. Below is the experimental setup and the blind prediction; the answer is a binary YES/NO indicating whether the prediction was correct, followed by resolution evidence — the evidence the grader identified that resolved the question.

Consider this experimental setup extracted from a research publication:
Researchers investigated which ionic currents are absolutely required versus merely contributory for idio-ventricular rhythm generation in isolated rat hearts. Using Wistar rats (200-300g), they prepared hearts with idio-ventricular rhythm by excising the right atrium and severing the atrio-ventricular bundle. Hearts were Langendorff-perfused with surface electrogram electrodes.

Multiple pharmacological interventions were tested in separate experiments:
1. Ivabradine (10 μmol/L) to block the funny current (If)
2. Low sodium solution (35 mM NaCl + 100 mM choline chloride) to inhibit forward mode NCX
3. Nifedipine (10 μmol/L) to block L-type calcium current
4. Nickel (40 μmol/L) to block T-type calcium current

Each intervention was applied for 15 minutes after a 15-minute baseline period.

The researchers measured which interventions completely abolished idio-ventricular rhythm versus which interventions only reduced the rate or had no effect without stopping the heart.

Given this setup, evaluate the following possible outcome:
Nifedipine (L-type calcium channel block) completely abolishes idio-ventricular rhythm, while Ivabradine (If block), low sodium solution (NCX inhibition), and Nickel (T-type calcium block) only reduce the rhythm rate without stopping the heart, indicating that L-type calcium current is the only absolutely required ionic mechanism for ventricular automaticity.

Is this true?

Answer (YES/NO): NO